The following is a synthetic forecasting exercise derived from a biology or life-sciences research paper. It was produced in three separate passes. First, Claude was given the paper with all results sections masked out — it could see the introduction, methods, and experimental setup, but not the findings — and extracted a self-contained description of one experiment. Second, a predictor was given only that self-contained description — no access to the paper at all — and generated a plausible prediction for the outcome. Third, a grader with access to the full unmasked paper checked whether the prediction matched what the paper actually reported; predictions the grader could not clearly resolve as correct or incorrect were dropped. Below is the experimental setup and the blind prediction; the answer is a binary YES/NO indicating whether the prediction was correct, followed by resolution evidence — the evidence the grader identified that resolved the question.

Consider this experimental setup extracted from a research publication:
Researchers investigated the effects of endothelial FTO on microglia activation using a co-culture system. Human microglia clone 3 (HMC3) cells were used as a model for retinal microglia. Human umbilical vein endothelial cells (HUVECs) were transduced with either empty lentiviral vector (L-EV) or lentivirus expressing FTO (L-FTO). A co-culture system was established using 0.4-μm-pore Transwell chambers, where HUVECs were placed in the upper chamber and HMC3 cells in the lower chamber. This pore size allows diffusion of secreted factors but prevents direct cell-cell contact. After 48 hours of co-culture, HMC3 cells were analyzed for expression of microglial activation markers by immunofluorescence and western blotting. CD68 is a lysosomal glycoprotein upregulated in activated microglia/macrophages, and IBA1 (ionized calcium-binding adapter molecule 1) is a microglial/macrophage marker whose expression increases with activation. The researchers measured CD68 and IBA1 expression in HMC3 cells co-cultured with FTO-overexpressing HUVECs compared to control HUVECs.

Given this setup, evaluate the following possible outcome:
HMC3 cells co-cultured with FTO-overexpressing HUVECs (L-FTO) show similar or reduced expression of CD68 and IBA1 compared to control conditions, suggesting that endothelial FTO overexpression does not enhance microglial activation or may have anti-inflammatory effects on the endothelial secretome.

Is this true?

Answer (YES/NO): NO